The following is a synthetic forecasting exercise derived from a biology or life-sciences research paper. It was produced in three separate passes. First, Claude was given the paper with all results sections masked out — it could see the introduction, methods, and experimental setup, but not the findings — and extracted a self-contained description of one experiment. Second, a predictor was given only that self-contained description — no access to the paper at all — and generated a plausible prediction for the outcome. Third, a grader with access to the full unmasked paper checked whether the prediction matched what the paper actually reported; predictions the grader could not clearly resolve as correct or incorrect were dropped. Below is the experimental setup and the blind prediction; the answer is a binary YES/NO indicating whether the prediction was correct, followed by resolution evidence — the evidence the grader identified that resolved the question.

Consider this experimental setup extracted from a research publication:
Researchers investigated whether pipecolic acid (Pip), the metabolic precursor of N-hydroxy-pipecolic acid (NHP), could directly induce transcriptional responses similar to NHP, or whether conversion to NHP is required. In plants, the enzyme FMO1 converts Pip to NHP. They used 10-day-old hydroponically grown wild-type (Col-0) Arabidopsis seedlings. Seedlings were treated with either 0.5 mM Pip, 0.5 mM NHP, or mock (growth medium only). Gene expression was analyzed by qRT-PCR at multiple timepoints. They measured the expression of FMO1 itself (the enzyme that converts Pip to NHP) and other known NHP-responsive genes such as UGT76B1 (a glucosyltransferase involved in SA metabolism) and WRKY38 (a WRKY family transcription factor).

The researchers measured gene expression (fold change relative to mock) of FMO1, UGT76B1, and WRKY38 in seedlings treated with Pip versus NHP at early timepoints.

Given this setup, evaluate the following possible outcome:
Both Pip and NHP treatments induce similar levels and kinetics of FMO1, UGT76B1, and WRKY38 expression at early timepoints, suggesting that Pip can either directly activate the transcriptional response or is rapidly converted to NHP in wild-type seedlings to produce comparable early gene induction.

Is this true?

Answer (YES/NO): NO